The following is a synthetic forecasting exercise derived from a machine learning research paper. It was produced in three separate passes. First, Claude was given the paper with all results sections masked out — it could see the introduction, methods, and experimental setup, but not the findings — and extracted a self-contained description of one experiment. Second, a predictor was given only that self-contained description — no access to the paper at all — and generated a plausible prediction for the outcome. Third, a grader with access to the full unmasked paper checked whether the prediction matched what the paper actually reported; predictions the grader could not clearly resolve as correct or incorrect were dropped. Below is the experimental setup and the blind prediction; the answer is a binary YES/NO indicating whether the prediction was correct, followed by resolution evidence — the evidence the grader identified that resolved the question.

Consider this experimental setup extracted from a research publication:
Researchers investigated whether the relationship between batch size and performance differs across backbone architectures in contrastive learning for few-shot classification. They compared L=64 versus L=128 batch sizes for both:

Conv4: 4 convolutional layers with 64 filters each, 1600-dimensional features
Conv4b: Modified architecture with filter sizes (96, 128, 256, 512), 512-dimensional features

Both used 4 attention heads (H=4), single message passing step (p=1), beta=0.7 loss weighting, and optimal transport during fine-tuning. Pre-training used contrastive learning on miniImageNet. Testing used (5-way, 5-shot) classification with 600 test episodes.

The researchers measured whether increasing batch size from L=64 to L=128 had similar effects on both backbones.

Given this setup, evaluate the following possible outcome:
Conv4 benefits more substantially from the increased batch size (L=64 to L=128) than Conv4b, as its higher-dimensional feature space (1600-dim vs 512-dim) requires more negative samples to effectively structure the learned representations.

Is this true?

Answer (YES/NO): NO